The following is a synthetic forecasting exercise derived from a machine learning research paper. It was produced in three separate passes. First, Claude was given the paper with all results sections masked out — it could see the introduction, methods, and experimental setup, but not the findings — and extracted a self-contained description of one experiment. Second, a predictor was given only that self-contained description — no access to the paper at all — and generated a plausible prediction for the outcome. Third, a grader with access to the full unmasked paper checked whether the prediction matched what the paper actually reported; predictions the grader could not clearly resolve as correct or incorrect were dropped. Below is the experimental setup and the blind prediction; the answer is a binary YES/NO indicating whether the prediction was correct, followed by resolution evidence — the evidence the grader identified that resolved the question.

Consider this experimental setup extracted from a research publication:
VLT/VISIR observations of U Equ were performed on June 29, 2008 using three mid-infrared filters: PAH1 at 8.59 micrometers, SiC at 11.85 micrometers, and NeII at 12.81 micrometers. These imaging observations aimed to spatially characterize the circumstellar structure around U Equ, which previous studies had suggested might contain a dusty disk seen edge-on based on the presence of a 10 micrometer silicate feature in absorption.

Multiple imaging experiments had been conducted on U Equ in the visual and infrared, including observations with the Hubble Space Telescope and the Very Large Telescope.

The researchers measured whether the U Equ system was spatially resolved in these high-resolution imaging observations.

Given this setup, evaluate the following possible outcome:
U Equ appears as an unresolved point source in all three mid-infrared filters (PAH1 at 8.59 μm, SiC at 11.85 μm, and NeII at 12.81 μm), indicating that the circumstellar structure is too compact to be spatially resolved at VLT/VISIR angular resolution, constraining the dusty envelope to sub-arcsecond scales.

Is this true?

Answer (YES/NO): YES